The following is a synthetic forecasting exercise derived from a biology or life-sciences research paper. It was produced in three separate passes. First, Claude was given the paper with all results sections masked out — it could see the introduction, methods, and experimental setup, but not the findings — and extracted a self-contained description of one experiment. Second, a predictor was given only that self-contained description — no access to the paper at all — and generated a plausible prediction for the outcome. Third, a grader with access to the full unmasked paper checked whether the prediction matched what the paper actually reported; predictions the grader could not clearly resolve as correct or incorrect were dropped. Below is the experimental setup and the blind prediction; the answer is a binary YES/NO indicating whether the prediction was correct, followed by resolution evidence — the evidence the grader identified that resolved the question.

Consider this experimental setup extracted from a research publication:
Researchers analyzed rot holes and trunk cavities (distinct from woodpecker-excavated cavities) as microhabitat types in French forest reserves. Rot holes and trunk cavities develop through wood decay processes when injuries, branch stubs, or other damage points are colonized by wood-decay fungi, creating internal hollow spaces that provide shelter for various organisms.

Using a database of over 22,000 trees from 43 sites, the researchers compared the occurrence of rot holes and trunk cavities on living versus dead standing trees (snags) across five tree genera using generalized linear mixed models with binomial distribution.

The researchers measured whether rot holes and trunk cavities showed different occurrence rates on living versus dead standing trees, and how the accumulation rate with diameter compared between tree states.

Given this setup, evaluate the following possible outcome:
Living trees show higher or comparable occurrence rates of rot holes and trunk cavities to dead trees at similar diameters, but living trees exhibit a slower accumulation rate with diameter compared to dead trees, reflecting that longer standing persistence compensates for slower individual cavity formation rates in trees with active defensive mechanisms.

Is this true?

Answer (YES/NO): NO